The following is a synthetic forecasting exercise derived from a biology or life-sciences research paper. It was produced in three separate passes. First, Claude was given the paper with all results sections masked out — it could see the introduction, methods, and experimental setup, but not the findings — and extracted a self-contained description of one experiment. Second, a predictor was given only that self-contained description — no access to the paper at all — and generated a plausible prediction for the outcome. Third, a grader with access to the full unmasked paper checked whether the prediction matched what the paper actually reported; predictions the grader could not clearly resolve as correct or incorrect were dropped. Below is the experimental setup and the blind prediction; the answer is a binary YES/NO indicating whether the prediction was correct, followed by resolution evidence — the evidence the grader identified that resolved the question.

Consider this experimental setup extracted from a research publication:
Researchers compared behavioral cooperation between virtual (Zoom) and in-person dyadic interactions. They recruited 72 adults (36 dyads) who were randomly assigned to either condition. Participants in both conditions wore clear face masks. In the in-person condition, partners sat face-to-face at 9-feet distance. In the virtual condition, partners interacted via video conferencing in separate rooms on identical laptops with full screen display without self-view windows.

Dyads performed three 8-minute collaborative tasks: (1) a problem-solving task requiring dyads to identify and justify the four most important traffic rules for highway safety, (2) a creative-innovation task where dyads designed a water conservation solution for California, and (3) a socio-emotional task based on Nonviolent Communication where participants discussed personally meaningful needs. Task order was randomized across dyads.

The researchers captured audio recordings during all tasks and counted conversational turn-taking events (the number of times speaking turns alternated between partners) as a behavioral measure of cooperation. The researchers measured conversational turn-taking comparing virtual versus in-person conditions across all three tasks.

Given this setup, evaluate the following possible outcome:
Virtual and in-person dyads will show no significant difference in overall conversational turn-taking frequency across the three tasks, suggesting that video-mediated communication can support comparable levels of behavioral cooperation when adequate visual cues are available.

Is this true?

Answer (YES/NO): NO